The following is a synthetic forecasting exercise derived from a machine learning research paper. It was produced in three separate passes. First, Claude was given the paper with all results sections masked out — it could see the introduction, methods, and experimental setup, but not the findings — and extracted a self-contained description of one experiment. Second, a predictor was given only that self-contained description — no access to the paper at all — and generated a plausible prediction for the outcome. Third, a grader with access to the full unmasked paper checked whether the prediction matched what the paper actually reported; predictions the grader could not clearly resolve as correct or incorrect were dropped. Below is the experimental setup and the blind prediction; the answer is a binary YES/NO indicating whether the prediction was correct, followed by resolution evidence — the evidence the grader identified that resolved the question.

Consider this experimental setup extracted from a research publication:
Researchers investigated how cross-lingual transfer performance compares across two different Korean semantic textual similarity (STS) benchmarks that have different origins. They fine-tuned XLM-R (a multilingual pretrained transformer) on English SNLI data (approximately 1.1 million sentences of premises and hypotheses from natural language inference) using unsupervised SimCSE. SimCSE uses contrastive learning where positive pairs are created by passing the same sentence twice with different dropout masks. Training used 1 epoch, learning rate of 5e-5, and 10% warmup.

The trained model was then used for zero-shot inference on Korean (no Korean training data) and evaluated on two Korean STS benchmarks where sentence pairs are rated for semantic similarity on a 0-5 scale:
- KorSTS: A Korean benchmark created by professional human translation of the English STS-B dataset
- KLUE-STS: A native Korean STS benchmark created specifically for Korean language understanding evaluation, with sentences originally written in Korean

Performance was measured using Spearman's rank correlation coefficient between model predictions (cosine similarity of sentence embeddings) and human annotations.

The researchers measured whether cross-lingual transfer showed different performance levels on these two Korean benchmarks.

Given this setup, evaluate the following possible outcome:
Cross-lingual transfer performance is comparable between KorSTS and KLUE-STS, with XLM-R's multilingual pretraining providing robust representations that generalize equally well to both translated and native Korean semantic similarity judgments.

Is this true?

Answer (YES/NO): NO